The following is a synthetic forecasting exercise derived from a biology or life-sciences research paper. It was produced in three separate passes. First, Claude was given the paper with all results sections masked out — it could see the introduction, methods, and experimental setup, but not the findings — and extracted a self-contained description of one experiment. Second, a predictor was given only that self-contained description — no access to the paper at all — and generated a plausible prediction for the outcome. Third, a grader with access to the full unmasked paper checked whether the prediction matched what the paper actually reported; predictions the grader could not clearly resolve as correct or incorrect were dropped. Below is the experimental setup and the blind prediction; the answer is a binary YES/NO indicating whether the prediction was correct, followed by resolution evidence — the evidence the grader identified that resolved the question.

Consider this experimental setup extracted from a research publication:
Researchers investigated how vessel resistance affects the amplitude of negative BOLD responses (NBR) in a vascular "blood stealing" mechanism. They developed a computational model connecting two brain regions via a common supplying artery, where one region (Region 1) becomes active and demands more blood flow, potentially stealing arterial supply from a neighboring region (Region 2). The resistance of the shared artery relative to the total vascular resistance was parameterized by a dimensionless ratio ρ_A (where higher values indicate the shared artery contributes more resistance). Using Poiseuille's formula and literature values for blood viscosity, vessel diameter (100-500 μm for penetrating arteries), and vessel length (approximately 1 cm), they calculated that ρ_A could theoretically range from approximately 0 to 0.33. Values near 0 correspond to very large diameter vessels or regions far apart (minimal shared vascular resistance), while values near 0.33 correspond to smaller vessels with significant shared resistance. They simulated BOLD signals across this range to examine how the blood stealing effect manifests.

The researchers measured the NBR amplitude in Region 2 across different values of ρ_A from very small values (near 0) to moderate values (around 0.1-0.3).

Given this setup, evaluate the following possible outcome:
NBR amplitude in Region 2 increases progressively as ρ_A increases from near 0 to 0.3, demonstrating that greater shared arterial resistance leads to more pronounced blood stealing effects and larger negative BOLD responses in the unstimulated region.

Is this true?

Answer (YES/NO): YES